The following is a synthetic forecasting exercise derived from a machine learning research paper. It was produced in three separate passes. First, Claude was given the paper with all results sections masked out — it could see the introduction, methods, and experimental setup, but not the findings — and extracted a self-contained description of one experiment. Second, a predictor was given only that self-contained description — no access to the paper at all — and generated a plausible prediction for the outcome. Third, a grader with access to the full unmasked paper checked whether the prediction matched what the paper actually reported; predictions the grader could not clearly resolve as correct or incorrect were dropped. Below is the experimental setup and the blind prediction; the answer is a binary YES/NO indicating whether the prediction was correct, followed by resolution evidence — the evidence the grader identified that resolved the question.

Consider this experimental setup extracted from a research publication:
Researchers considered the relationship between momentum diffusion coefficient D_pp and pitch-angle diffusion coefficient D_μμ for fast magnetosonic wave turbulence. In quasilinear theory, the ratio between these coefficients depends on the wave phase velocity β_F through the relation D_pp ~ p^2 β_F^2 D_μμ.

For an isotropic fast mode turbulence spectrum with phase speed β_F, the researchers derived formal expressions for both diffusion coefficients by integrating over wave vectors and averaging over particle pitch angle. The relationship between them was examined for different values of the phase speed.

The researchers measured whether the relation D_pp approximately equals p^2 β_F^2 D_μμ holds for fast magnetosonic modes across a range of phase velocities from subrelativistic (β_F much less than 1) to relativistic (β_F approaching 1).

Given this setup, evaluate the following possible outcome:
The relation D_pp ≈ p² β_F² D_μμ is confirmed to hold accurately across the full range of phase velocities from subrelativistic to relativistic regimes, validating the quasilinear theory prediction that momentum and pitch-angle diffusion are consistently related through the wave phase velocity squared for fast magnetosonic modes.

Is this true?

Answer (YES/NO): YES